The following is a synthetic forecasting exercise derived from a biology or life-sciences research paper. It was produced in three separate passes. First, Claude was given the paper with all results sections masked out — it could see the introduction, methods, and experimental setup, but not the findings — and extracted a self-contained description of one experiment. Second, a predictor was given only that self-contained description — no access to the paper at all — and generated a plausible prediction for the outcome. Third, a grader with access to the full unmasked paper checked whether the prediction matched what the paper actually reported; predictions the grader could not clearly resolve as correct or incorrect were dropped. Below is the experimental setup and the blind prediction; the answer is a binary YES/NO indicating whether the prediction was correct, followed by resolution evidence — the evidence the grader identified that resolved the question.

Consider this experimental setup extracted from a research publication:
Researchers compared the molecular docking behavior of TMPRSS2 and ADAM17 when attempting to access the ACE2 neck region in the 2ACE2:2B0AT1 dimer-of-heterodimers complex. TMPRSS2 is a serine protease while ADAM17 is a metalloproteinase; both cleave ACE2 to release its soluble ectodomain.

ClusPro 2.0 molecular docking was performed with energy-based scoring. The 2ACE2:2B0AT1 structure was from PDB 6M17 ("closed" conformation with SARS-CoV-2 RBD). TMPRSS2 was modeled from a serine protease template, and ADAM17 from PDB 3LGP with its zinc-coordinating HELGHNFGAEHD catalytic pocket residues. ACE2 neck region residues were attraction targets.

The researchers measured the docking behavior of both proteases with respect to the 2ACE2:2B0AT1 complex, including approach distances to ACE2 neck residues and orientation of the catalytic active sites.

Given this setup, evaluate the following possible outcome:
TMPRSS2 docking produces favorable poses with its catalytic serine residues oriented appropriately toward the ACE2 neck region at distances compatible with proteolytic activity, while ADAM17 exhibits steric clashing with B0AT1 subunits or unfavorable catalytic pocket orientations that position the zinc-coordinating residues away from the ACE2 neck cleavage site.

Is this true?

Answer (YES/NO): NO